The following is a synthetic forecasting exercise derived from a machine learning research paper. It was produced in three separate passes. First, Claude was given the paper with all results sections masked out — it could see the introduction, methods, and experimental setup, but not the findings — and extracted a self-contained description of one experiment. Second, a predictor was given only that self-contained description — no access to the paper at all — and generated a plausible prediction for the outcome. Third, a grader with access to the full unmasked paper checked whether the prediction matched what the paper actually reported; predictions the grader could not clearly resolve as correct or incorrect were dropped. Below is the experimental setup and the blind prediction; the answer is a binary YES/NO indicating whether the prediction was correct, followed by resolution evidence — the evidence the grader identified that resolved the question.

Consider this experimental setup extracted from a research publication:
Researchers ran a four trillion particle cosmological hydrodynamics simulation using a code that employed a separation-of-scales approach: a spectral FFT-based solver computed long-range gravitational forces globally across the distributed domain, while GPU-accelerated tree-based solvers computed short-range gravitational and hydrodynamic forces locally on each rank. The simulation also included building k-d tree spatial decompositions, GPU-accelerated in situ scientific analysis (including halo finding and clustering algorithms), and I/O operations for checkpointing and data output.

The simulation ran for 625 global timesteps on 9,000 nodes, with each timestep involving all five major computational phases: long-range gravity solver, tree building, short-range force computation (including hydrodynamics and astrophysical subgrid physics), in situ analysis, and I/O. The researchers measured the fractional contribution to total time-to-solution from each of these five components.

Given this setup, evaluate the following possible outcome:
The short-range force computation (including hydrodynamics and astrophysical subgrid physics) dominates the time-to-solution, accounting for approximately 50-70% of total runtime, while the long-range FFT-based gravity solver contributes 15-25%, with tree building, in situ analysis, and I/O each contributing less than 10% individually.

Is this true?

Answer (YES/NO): NO